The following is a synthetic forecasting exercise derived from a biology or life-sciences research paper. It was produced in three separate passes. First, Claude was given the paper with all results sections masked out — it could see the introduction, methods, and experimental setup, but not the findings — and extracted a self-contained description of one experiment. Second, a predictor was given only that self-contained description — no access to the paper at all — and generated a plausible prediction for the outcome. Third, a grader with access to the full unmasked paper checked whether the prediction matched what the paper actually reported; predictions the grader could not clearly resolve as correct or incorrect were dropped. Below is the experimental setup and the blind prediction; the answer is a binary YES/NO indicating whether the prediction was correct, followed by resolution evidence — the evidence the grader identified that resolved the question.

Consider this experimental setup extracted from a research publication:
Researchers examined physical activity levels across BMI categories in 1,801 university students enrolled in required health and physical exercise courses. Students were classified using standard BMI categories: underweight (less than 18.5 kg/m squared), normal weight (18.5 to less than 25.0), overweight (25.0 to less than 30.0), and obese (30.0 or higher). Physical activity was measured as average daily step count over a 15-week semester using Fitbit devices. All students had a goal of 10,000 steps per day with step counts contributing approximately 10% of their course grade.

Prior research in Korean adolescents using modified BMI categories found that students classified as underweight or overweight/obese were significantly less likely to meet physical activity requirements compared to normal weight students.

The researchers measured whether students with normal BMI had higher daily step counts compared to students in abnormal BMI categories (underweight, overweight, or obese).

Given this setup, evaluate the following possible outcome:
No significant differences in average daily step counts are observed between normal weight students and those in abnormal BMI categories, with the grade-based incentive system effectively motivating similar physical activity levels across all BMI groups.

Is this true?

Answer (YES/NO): NO